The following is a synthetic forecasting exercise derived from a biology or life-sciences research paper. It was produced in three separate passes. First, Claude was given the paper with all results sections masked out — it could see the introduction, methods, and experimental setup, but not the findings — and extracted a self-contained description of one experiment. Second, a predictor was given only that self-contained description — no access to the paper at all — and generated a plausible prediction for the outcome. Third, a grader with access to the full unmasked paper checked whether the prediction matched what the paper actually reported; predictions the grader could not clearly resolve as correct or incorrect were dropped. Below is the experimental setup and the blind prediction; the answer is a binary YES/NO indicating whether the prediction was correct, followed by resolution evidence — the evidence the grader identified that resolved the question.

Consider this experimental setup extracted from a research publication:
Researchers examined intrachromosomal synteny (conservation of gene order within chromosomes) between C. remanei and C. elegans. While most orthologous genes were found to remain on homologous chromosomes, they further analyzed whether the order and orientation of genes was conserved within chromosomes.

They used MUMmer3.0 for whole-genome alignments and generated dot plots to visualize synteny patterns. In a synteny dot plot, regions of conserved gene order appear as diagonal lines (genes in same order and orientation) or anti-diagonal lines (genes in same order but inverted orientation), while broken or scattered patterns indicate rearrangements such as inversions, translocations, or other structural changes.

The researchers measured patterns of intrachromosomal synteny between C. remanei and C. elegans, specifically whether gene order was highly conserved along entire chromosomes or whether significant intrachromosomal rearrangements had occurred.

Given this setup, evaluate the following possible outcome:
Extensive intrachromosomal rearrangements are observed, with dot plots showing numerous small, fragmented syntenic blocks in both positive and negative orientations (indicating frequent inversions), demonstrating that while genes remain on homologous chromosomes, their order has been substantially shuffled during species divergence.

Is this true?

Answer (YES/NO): YES